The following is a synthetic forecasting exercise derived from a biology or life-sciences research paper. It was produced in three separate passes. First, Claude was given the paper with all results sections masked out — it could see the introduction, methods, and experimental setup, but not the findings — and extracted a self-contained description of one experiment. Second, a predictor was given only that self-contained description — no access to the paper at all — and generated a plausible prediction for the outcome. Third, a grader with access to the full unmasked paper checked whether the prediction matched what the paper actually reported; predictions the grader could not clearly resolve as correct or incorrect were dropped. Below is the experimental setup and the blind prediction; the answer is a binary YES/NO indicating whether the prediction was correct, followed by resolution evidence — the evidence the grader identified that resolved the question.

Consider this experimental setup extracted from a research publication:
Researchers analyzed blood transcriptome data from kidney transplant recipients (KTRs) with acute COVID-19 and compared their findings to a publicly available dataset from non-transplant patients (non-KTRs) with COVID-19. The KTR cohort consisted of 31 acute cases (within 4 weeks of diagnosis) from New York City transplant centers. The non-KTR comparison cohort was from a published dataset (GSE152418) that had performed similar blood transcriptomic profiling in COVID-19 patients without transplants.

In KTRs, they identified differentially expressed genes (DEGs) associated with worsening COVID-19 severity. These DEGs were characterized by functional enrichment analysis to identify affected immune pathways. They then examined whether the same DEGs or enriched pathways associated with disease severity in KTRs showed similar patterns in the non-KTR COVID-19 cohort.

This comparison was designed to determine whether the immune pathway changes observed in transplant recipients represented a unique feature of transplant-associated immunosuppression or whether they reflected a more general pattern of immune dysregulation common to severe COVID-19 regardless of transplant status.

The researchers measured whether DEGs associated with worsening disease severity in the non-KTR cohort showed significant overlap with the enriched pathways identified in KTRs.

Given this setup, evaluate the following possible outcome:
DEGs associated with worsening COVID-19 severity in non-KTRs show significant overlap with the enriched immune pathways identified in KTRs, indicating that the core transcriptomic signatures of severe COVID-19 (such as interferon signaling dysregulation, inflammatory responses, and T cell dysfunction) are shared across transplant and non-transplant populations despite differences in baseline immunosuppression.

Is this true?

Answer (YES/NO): YES